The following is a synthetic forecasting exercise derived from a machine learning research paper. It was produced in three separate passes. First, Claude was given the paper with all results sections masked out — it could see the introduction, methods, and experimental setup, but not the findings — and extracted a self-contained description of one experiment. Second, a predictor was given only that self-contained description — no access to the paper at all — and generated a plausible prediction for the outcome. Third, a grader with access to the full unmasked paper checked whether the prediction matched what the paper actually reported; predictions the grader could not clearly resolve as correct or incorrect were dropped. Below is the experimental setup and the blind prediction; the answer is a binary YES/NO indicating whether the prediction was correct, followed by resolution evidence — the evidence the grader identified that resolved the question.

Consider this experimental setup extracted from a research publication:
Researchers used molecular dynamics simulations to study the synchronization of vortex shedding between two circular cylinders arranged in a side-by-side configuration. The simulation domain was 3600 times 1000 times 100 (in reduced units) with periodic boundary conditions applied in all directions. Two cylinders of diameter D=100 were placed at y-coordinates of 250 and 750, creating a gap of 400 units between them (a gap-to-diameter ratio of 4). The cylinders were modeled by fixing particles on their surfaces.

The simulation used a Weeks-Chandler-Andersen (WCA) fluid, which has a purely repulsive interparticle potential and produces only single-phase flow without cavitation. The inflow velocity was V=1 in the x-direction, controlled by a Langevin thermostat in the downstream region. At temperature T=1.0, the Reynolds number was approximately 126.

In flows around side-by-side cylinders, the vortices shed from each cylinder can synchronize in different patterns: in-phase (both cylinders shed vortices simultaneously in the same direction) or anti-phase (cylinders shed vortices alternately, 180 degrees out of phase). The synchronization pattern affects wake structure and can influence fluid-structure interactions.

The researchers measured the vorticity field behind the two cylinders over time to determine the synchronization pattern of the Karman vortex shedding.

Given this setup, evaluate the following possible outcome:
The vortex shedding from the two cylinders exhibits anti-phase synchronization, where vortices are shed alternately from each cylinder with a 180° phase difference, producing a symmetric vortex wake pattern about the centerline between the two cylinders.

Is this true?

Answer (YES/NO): YES